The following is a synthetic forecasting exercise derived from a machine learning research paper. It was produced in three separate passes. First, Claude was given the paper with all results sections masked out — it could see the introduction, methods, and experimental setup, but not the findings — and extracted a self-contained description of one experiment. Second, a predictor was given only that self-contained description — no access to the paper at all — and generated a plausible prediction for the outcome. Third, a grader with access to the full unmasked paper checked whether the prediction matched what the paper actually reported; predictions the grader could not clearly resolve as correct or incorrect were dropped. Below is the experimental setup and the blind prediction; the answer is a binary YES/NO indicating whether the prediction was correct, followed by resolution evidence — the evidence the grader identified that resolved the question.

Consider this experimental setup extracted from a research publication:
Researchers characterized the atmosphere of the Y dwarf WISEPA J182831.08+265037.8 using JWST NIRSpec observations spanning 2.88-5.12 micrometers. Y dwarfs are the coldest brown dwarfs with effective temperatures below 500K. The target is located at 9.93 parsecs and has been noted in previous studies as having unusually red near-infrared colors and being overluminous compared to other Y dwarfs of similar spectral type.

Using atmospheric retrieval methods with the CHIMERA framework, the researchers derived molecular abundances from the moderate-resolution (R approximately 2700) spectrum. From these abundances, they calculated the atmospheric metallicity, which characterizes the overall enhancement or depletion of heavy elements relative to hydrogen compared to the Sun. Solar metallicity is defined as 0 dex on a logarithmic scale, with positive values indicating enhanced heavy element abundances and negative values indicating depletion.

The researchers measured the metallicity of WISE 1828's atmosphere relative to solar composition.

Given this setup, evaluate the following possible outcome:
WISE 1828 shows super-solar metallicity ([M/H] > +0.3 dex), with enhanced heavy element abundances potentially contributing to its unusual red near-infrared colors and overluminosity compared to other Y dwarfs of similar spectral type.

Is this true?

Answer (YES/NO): NO